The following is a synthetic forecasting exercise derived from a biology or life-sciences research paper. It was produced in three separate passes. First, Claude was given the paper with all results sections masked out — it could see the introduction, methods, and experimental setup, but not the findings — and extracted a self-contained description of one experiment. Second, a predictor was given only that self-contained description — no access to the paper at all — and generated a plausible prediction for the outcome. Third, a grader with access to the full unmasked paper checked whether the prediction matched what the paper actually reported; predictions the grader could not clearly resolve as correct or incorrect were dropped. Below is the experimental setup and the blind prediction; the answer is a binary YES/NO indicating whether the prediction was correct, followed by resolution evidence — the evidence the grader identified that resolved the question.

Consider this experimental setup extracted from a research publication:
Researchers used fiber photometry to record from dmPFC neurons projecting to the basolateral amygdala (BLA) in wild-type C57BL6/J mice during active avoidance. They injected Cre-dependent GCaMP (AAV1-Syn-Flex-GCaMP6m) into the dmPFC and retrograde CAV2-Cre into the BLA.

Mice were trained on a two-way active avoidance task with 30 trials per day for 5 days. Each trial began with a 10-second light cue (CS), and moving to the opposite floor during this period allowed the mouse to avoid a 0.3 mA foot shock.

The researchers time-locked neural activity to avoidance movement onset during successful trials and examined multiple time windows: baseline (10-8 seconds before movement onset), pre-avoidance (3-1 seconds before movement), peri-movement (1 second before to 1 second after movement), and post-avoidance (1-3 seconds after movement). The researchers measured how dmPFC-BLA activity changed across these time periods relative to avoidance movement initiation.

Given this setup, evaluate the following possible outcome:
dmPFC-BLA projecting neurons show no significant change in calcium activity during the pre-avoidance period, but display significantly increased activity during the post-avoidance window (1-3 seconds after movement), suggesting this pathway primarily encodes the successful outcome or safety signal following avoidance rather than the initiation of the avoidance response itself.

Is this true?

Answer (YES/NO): NO